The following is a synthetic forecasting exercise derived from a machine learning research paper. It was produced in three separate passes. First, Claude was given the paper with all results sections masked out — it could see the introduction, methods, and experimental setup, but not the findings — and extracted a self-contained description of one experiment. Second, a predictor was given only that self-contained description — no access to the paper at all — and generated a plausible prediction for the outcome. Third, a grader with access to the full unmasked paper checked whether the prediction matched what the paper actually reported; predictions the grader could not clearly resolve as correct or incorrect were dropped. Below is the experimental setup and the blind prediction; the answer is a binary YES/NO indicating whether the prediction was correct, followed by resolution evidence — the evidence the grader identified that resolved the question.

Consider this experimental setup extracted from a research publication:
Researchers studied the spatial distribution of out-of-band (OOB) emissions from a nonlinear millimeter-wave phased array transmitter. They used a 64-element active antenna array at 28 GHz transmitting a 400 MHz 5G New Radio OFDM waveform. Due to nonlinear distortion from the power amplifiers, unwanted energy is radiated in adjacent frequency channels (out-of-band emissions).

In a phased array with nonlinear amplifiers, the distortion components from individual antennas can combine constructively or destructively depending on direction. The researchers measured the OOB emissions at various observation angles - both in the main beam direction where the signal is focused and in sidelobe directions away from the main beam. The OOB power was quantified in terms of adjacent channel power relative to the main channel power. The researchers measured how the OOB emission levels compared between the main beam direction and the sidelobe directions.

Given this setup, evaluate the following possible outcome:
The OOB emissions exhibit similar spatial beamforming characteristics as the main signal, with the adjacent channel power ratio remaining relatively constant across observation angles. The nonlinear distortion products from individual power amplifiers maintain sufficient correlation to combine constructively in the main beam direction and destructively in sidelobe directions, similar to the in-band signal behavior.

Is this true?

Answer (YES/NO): YES